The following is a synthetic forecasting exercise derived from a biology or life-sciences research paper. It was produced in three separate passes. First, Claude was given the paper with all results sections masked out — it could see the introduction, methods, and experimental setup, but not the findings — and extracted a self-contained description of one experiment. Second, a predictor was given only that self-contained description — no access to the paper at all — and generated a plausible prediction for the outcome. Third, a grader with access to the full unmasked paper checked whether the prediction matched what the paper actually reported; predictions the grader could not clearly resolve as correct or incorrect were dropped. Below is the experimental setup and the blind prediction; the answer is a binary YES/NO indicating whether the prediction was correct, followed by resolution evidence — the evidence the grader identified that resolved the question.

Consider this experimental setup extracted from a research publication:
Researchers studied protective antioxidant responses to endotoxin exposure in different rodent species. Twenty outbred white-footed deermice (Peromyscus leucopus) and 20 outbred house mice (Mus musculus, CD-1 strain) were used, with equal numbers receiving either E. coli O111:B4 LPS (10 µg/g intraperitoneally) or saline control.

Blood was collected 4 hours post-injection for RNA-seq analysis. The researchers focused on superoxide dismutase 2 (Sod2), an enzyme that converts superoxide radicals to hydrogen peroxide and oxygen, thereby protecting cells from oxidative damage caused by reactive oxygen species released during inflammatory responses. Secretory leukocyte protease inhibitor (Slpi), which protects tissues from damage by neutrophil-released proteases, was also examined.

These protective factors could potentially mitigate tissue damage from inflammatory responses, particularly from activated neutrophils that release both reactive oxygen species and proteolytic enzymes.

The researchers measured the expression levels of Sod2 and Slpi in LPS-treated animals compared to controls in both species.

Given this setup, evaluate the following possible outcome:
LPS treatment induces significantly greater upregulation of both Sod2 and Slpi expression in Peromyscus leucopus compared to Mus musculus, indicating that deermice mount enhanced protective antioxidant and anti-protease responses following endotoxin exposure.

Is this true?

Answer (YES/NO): NO